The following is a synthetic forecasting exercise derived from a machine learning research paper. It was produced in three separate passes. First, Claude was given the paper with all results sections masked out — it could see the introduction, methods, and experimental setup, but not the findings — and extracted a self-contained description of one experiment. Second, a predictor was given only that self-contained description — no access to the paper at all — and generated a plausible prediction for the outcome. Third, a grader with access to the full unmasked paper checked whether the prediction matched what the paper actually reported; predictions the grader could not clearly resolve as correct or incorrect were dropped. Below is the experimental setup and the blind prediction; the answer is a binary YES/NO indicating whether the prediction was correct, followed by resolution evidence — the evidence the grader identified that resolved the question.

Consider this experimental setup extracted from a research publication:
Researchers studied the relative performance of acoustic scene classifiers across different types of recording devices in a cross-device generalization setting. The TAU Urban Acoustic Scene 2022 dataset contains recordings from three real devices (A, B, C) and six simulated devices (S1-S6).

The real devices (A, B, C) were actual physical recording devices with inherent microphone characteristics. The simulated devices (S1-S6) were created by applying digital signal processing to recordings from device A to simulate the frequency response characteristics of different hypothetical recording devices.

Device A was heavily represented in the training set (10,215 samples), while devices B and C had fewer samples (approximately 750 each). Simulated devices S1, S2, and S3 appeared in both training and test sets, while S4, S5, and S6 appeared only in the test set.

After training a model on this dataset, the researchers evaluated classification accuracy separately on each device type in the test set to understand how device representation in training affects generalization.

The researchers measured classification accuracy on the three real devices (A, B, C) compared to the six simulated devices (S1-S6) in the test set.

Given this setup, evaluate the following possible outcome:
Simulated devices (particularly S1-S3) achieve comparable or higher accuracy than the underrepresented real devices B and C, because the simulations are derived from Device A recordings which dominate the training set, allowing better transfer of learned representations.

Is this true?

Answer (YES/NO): NO